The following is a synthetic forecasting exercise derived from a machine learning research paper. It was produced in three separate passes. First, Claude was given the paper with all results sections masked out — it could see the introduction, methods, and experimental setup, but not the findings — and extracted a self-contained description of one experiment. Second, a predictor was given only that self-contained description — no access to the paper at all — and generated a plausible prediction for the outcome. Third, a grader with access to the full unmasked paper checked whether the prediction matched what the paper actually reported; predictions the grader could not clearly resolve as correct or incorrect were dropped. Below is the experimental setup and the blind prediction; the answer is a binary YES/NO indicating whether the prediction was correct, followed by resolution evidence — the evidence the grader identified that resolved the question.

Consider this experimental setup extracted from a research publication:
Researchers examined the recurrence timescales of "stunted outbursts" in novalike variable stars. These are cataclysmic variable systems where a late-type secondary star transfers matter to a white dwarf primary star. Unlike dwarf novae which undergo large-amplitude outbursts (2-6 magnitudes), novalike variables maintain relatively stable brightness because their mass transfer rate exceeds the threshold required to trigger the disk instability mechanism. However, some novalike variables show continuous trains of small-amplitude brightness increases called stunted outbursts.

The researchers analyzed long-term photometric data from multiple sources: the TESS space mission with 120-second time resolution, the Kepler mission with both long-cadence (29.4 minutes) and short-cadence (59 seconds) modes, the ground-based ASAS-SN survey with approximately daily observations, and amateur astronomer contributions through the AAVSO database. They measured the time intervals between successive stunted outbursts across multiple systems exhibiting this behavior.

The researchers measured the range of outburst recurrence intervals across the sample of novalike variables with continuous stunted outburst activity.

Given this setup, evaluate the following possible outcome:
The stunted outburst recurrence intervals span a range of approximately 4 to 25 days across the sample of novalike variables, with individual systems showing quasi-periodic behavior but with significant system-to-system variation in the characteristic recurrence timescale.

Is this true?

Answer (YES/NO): NO